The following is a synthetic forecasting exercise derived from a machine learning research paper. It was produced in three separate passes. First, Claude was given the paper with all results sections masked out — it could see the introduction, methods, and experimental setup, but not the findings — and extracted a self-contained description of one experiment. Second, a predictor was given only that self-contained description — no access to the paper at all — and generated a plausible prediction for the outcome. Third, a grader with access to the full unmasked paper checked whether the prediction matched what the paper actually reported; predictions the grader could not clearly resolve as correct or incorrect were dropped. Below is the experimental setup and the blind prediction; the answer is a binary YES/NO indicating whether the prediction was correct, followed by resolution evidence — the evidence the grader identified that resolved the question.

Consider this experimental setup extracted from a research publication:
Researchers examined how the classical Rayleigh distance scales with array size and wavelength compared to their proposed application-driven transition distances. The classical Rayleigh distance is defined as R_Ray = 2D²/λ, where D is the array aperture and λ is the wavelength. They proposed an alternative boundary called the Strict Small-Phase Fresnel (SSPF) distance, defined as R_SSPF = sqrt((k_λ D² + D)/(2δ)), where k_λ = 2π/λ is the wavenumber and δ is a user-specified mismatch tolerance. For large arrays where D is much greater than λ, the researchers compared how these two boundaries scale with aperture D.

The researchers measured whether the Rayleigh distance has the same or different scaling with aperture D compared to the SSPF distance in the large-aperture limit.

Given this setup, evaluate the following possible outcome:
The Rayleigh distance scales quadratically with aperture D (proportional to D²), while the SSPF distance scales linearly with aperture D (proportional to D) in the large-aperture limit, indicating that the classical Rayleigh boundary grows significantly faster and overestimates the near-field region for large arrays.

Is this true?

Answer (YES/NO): NO